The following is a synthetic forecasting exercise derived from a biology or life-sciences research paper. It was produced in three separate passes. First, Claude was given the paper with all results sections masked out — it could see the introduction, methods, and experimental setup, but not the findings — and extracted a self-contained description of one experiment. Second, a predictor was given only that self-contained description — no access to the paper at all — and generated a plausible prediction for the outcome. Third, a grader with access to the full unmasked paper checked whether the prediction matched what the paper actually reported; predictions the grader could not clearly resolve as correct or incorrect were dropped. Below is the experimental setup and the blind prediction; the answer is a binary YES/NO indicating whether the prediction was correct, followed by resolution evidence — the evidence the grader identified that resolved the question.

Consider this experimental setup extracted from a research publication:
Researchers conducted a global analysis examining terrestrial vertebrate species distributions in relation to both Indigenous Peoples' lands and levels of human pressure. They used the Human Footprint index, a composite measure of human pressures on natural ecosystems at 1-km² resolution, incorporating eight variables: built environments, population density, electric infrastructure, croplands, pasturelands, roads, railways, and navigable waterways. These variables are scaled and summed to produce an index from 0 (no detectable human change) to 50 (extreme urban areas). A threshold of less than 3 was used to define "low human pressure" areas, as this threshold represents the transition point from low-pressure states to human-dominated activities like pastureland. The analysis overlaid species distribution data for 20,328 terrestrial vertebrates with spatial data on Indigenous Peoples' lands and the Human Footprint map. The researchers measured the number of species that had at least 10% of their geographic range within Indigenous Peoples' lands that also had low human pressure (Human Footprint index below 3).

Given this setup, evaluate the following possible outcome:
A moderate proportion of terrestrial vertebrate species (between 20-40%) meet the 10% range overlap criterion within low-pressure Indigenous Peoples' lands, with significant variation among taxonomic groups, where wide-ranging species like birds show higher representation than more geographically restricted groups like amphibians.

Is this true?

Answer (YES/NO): NO